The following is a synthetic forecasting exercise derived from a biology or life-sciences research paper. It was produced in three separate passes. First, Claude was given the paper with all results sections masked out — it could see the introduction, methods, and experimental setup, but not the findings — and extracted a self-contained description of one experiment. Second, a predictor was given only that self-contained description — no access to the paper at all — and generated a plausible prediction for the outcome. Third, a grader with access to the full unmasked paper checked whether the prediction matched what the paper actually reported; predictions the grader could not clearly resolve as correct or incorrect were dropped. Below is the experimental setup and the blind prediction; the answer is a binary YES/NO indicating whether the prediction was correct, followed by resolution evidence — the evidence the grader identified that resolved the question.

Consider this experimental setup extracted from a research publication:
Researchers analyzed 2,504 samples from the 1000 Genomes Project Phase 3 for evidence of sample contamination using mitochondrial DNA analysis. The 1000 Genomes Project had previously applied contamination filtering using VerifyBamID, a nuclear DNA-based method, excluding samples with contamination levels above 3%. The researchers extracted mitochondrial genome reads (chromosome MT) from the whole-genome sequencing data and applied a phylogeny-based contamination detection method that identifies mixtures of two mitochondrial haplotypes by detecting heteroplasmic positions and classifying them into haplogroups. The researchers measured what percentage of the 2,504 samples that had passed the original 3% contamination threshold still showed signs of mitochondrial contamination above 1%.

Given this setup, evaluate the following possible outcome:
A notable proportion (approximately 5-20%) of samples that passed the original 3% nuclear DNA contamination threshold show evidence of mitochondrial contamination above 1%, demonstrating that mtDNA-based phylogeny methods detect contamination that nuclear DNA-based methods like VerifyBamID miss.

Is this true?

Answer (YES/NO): NO